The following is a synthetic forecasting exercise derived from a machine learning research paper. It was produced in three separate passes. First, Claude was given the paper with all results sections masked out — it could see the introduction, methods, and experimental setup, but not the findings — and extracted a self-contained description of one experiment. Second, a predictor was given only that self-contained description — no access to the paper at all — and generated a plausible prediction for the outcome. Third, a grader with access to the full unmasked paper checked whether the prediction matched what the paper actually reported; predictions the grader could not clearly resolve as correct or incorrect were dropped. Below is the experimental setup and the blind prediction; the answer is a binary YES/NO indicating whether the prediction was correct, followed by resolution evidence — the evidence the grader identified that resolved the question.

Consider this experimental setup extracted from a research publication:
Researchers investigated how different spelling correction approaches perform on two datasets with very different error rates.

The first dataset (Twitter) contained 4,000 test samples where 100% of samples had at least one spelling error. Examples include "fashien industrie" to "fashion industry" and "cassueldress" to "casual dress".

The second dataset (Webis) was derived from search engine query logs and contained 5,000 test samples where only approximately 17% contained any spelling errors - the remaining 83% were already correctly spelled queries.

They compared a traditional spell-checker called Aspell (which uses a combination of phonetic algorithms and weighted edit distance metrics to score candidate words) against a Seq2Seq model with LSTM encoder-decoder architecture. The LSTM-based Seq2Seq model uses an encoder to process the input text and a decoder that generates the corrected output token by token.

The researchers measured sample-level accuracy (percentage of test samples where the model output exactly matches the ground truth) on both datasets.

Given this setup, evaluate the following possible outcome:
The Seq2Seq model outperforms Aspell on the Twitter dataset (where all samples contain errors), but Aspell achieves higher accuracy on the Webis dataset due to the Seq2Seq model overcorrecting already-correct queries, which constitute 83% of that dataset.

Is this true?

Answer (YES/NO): NO